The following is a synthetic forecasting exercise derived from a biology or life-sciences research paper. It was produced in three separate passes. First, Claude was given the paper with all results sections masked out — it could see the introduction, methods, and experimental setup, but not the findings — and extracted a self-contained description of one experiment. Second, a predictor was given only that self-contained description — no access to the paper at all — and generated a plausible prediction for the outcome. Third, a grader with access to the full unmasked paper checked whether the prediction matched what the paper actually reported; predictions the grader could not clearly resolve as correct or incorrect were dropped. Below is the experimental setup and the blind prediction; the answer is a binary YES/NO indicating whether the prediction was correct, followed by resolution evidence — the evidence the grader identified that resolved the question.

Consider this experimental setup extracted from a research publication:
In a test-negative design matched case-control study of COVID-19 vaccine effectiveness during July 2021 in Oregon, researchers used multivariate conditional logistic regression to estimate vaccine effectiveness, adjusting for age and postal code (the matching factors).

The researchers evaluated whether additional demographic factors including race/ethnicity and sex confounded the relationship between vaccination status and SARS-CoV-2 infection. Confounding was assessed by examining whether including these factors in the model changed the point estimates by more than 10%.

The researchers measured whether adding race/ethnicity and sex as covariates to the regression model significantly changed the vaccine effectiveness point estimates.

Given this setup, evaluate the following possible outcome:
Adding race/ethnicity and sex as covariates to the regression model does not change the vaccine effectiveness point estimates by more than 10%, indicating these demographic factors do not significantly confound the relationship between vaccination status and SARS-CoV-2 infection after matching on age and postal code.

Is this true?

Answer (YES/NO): YES